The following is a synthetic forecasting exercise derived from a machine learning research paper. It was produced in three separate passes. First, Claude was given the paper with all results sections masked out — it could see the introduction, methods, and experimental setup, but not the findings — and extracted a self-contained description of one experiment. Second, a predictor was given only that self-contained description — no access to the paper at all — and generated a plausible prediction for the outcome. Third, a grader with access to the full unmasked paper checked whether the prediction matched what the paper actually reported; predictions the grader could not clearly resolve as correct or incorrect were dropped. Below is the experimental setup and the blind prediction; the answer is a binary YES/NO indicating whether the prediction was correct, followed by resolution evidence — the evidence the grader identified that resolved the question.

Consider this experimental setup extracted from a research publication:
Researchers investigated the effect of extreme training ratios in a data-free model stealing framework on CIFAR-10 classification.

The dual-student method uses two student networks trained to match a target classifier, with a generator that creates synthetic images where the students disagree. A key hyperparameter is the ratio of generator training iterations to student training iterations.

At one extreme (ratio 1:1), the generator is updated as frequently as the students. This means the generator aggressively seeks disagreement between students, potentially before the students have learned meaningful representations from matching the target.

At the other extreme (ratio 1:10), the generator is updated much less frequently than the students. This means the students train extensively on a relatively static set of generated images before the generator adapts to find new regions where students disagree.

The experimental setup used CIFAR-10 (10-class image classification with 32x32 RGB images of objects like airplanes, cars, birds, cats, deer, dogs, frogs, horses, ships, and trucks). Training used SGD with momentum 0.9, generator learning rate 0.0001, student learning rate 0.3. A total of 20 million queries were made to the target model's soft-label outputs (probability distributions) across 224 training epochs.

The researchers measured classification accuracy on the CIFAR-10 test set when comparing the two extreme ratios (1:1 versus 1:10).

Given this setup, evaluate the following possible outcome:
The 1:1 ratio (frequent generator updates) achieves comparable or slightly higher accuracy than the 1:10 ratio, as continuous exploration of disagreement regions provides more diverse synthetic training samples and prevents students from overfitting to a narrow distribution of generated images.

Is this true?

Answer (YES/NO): NO